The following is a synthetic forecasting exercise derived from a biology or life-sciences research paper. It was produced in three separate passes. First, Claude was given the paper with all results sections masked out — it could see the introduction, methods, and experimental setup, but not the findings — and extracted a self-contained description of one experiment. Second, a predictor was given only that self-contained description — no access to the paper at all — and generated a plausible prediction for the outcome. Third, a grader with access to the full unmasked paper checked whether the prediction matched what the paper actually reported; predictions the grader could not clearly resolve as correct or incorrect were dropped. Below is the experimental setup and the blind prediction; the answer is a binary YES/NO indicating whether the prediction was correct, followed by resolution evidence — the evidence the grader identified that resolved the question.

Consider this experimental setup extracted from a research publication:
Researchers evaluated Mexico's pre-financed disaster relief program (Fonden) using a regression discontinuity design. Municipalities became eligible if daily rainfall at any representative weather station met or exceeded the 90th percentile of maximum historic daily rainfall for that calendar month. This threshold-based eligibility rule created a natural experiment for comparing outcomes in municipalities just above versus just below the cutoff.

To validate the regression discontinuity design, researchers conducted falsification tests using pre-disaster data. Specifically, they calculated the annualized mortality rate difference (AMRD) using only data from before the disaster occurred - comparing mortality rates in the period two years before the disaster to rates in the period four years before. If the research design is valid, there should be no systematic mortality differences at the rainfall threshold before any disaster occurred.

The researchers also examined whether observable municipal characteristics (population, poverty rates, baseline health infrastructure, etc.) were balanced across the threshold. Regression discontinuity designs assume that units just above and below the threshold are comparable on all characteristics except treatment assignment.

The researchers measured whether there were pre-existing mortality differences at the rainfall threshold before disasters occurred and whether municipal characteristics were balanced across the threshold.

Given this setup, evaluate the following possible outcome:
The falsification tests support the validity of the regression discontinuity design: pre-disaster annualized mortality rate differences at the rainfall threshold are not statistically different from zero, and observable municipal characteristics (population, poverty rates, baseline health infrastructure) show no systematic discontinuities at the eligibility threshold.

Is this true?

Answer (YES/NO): YES